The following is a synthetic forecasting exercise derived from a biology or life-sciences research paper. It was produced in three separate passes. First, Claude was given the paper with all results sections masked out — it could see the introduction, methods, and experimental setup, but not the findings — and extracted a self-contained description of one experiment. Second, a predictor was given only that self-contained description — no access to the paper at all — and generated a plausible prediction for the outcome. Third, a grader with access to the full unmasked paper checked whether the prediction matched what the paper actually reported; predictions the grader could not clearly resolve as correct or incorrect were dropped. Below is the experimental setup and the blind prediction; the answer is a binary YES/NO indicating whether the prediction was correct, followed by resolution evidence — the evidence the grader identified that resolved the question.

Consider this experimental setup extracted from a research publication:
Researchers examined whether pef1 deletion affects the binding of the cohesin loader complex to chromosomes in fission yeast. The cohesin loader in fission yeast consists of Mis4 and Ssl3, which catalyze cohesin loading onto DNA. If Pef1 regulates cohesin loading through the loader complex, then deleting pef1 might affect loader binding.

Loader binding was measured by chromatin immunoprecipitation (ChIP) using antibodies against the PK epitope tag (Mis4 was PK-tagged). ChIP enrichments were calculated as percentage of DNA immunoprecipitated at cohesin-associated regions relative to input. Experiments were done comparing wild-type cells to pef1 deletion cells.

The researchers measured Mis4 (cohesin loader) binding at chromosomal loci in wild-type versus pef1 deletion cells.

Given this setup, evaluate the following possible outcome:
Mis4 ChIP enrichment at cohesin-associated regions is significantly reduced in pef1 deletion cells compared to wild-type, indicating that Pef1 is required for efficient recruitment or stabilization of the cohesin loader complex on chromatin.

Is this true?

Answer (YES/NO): NO